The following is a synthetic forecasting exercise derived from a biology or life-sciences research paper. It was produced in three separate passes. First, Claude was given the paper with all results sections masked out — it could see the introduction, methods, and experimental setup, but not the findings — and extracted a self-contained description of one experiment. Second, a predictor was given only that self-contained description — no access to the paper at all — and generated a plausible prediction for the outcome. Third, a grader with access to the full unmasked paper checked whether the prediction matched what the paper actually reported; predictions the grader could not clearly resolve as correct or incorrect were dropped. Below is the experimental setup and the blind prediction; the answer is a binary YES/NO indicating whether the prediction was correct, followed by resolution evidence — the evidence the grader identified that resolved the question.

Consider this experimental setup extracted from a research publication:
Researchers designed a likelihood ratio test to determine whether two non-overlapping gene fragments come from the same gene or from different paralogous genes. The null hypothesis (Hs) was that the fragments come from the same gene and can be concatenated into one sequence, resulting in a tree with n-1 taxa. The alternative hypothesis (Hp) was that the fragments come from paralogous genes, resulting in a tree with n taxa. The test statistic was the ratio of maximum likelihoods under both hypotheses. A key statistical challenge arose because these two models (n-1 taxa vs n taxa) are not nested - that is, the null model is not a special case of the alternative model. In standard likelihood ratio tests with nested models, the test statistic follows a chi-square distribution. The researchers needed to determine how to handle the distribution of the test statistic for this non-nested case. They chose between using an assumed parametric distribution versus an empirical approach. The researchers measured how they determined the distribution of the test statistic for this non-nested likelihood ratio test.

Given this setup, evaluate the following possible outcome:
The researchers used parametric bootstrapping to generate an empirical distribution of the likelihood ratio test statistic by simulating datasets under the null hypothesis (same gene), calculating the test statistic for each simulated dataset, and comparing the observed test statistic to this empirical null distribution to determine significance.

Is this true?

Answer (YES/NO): NO